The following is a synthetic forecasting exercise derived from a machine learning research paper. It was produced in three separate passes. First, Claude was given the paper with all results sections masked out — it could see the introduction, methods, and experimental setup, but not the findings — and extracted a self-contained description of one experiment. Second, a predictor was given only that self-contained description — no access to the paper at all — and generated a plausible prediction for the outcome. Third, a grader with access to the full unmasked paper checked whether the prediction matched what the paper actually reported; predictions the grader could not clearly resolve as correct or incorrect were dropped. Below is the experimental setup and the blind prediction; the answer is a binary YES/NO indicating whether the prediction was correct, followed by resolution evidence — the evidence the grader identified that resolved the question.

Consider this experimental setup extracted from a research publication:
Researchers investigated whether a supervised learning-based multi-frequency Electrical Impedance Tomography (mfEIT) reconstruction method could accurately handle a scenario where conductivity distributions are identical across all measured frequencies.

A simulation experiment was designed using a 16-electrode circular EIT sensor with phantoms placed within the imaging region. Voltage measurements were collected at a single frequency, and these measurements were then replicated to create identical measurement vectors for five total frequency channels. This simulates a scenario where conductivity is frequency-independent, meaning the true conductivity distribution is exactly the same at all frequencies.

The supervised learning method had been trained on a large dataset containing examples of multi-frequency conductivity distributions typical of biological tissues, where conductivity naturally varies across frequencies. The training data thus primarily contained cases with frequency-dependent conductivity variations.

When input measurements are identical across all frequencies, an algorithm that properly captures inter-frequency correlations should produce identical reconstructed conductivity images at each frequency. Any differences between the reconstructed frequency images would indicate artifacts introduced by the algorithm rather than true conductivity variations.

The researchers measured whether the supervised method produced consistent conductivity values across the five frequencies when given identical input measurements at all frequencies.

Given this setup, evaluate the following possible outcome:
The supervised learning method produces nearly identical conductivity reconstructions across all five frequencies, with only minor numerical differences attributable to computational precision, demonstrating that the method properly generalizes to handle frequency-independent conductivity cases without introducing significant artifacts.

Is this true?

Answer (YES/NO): NO